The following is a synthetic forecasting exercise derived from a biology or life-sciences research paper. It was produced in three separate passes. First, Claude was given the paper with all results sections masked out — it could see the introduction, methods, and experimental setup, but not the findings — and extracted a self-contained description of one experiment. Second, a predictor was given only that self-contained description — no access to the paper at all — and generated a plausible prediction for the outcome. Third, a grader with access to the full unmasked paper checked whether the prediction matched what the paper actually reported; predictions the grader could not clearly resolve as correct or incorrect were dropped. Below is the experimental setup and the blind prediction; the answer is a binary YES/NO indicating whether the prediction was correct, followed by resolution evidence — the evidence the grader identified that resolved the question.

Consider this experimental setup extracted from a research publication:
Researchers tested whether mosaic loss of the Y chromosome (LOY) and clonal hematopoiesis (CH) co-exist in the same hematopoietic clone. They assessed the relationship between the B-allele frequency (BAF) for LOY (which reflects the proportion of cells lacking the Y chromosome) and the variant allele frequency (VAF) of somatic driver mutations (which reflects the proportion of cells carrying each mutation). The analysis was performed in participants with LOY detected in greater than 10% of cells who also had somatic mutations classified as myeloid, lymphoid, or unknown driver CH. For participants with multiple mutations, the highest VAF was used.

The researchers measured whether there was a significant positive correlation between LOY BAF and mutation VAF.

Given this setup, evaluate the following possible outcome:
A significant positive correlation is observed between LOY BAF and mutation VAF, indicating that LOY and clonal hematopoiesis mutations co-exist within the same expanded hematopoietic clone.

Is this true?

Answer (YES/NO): YES